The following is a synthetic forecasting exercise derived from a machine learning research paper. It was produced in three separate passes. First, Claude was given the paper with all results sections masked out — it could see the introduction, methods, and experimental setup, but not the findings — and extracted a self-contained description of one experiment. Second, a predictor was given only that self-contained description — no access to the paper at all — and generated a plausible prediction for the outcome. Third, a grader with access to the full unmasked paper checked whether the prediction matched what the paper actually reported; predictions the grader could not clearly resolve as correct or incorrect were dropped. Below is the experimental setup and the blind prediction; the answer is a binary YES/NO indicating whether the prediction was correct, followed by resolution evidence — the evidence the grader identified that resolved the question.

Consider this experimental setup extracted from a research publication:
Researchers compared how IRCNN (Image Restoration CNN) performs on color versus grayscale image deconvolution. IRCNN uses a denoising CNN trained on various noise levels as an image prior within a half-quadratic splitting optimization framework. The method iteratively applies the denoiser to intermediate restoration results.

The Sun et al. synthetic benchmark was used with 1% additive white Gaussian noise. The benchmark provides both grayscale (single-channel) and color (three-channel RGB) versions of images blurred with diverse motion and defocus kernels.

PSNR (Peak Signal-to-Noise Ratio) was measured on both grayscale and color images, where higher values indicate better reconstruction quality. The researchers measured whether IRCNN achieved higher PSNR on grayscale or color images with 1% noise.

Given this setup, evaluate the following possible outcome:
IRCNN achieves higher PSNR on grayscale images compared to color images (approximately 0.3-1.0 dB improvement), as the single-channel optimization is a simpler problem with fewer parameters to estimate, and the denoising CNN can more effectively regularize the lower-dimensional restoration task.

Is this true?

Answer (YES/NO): NO